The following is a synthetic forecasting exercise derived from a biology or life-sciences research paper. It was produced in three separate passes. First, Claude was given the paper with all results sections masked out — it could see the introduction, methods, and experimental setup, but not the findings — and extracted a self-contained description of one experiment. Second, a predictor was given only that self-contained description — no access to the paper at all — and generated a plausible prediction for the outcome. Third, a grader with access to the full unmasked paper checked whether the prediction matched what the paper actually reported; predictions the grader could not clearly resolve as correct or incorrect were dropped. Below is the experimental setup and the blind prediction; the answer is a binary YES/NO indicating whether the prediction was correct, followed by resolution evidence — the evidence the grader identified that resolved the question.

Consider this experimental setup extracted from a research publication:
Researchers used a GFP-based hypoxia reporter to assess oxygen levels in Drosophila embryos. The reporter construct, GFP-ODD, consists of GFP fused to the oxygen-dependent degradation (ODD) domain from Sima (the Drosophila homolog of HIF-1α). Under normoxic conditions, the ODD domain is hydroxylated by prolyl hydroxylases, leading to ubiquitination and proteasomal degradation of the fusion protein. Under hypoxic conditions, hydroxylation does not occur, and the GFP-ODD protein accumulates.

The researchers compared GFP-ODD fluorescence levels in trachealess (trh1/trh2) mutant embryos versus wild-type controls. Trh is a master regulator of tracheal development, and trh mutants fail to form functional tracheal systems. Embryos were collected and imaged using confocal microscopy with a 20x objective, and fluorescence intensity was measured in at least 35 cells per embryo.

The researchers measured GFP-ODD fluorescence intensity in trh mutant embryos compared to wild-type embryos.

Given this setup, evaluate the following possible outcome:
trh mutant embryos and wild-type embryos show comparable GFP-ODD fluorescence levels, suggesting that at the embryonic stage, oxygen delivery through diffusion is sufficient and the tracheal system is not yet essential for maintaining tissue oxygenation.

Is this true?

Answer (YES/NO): NO